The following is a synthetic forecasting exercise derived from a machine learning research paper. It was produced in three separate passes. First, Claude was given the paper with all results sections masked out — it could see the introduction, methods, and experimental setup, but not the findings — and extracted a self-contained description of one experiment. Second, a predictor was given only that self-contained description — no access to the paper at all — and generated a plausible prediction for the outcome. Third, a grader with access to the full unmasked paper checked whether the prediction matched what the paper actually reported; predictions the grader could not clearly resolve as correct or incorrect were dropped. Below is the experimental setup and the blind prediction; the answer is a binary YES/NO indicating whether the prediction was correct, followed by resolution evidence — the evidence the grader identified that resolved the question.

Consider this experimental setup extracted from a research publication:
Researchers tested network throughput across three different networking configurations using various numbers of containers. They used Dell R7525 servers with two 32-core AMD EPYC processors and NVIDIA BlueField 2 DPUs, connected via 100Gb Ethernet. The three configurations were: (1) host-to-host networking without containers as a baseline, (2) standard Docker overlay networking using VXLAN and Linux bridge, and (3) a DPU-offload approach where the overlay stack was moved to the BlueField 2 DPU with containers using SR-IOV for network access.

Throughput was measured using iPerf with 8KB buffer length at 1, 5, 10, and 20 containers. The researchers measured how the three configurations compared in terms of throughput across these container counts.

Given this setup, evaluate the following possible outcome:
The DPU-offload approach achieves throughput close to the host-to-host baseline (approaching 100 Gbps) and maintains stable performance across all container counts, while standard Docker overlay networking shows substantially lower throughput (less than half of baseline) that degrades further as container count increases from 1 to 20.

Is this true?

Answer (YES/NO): NO